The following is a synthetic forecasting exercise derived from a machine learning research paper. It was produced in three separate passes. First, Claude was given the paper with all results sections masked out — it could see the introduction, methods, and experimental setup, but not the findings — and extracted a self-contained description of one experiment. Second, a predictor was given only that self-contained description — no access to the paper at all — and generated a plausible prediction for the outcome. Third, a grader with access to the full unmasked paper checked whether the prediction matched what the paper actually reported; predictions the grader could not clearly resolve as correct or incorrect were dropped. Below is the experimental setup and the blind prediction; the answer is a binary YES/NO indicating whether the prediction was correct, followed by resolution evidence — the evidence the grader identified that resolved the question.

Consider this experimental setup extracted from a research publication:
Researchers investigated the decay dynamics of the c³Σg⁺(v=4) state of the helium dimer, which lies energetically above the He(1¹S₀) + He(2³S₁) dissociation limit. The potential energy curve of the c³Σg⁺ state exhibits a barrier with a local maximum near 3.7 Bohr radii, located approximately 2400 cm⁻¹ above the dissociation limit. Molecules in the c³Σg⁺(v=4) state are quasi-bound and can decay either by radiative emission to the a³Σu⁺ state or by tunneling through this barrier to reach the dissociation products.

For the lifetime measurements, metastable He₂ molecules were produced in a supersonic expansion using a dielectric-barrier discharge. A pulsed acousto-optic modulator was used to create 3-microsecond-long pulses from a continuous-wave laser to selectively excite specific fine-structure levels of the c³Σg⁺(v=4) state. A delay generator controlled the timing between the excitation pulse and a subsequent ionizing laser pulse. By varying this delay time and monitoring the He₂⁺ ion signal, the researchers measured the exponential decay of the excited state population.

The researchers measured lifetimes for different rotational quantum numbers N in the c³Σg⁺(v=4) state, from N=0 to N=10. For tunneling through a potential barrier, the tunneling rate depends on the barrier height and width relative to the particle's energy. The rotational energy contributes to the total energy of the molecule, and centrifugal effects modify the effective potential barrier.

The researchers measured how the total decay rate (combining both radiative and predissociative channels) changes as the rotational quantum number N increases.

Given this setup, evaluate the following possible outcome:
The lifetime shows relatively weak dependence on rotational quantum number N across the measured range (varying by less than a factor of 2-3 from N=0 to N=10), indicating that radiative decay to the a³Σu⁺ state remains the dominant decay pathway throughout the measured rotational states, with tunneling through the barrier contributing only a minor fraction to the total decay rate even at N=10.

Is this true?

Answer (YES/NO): NO